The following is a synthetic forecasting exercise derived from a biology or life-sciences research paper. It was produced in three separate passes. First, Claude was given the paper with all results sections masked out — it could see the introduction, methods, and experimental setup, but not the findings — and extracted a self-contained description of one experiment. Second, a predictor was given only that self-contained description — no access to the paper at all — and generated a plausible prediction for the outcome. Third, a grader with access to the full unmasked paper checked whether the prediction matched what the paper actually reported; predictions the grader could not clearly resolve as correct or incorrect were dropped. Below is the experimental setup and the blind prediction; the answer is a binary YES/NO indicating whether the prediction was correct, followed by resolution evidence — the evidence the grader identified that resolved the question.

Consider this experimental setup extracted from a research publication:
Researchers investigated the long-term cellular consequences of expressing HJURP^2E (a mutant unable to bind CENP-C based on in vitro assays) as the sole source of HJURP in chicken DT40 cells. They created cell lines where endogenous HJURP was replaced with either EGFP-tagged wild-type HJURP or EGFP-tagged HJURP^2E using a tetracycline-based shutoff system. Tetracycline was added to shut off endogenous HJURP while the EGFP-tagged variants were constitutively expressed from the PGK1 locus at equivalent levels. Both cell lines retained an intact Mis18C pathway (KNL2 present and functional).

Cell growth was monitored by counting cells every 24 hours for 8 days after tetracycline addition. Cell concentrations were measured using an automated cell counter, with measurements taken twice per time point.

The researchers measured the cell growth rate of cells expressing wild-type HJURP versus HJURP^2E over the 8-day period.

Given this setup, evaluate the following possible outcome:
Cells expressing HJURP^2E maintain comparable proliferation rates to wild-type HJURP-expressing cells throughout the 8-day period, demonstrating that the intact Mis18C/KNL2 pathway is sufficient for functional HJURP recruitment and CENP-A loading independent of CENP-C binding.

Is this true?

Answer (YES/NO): NO